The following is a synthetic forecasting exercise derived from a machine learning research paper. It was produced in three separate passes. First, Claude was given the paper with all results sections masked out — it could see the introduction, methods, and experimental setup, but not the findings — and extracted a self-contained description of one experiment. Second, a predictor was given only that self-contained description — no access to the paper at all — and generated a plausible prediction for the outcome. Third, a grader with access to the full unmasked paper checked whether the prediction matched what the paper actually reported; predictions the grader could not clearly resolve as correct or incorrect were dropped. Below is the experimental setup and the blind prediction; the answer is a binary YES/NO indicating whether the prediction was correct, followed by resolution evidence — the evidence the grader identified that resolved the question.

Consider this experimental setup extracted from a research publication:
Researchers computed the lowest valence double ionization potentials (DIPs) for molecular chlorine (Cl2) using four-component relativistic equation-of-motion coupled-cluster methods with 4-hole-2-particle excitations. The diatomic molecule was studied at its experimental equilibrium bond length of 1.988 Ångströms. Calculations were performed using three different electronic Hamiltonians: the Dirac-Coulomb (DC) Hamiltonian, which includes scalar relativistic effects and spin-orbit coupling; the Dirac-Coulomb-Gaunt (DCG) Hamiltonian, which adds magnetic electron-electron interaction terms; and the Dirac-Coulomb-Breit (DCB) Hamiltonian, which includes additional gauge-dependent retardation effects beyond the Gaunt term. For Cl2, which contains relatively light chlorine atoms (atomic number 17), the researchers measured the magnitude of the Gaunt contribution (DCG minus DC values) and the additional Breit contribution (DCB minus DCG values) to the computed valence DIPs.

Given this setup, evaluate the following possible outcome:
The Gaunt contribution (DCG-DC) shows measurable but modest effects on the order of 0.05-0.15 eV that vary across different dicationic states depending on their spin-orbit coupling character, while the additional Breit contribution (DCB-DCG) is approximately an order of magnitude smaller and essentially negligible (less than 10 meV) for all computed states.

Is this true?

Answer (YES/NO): NO